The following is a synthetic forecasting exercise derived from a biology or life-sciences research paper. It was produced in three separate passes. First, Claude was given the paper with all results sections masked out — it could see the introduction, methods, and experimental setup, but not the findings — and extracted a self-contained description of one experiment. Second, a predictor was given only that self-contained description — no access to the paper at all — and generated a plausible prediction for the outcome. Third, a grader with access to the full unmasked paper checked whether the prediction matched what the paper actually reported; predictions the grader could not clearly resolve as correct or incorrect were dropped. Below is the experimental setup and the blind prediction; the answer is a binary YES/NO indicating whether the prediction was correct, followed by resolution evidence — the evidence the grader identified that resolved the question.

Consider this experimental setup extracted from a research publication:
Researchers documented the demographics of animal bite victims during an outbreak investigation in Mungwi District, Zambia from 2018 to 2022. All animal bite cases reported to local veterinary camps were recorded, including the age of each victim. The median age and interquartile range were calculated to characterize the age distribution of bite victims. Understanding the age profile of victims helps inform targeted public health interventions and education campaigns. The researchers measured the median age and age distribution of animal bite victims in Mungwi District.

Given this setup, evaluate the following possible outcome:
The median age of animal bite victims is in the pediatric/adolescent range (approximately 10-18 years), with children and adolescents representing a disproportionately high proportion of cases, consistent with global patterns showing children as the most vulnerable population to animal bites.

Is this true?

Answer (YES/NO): NO